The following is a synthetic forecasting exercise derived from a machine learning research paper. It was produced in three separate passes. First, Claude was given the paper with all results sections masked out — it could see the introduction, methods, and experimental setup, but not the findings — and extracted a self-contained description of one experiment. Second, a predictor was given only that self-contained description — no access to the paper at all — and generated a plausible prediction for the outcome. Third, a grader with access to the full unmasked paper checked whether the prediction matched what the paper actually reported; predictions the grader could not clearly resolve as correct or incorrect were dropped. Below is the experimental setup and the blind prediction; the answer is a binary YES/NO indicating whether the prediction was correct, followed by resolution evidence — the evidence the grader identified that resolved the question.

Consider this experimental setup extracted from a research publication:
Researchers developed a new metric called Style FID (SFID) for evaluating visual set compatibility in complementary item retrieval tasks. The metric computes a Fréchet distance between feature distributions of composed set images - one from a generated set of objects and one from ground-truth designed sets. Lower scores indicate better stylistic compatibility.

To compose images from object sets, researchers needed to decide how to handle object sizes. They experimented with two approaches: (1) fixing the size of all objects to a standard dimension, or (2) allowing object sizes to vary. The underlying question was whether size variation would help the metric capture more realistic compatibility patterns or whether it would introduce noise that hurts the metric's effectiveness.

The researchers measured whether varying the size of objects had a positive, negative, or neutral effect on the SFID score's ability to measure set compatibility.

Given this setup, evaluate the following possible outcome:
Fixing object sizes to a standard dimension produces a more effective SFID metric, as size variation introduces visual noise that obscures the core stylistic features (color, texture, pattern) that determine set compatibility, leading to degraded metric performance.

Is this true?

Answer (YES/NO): YES